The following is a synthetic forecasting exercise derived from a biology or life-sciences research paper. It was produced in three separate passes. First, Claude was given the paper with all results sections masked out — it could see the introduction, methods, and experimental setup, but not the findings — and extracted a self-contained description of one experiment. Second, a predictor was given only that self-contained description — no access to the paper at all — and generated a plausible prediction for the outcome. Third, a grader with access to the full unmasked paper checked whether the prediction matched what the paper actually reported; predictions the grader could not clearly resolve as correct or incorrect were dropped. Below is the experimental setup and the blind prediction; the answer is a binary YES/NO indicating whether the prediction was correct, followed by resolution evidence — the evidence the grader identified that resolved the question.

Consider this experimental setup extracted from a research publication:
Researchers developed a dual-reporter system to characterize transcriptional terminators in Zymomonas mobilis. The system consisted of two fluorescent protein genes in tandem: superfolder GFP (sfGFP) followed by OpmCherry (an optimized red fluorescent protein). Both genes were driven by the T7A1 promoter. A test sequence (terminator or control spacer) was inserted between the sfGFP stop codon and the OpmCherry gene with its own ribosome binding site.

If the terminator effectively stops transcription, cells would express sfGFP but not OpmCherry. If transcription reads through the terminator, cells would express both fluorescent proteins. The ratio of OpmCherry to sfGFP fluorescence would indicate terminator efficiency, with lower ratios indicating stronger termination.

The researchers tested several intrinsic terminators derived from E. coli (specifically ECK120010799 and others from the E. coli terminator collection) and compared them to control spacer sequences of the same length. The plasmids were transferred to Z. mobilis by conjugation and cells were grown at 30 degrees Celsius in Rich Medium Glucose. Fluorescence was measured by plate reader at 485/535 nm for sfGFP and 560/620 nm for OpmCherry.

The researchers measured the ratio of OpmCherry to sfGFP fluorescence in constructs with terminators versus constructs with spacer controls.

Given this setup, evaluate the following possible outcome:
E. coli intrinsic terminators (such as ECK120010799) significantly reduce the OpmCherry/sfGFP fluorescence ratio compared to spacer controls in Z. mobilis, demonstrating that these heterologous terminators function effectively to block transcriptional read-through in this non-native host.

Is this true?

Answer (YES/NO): YES